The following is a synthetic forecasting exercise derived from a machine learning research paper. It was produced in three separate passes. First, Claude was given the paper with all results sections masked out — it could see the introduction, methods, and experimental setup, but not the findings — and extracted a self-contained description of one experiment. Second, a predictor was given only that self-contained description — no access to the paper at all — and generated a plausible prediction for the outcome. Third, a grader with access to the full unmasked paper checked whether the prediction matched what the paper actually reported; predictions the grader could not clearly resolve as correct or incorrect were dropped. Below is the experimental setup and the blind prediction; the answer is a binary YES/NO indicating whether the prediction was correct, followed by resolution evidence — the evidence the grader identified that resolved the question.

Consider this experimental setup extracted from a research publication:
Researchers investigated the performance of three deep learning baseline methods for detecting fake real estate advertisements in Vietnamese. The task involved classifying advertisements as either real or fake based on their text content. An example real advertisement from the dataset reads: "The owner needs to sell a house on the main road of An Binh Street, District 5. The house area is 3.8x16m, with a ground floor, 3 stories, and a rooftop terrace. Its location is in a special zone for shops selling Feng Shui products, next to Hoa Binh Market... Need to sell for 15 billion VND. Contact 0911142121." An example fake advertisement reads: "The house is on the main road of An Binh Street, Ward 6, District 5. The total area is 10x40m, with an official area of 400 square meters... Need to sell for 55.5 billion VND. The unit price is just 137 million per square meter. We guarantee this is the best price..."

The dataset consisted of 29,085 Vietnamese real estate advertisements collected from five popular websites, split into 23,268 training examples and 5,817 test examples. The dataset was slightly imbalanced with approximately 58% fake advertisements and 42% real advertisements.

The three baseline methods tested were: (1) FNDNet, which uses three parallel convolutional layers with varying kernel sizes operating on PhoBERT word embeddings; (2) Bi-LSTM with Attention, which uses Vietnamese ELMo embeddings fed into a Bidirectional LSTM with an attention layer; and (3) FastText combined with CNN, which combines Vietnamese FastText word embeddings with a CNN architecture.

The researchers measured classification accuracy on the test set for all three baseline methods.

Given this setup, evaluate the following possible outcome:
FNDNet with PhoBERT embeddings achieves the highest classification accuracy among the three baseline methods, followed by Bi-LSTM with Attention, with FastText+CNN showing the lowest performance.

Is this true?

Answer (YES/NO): YES